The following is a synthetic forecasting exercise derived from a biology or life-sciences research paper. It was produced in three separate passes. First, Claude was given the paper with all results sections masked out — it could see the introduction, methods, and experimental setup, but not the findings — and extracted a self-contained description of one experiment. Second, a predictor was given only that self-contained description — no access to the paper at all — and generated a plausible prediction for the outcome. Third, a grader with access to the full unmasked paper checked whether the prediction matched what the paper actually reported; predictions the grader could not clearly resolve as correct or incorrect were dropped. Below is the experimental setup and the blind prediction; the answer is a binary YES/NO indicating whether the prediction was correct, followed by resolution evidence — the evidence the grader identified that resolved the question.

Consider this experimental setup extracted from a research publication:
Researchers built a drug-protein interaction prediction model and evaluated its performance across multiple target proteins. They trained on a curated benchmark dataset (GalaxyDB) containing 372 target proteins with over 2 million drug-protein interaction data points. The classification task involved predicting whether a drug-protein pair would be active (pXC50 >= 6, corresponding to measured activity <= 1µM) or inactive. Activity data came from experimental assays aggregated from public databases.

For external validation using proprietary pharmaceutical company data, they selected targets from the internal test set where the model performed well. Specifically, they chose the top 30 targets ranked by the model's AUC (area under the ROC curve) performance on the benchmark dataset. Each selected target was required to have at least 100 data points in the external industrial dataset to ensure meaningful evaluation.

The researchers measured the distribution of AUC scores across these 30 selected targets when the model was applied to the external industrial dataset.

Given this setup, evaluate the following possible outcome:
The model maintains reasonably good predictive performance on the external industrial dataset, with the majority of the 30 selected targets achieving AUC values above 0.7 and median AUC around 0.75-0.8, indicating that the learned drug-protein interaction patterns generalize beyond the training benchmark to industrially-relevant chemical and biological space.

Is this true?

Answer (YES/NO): YES